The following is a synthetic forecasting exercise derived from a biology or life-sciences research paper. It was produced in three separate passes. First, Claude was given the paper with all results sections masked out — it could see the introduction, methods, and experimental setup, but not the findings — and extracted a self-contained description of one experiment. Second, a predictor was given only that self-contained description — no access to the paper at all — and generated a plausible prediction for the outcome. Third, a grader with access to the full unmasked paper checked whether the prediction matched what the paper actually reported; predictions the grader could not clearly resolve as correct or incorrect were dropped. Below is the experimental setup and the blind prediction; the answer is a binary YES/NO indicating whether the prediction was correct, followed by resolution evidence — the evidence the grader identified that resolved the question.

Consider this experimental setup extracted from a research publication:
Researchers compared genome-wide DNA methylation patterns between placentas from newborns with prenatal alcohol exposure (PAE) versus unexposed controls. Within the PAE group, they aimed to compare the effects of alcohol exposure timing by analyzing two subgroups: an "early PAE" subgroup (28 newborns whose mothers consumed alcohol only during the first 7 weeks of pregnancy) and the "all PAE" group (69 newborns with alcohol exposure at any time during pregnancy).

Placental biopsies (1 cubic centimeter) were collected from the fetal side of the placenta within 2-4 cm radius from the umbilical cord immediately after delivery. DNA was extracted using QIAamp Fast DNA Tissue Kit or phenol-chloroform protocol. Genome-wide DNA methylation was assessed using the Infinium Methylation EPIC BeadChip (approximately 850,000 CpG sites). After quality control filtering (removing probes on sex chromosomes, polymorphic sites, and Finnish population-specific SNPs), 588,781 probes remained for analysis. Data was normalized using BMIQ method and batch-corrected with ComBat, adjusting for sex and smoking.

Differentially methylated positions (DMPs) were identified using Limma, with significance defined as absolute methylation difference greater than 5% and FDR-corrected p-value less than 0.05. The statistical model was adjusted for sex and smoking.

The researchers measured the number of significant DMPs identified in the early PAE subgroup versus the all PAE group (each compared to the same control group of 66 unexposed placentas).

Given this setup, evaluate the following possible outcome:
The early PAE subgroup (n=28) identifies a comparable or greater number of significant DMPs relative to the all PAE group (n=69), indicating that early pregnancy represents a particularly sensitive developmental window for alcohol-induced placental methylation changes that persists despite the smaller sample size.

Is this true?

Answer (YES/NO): NO